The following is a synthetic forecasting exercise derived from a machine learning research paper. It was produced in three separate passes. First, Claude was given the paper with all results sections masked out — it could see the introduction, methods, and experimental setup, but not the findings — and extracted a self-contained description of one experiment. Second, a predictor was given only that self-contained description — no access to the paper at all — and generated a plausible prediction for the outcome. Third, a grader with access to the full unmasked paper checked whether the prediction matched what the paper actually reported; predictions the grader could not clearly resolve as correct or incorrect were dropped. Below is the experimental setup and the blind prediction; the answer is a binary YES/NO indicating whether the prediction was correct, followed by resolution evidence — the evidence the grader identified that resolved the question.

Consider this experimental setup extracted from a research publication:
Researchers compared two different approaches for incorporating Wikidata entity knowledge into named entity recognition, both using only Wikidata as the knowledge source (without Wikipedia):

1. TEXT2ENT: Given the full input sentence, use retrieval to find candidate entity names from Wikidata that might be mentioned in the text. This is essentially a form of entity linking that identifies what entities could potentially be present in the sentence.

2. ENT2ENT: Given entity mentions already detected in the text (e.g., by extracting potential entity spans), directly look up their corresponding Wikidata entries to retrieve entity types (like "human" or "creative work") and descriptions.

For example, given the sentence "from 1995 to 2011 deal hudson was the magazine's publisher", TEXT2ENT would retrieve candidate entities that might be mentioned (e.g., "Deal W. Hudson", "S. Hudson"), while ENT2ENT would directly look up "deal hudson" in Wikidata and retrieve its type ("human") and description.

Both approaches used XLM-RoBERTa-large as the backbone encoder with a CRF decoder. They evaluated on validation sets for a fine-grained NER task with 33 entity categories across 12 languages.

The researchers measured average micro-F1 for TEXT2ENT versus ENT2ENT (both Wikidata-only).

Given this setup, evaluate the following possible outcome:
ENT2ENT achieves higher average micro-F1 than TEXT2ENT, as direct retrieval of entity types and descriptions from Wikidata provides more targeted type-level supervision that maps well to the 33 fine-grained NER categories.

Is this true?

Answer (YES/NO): YES